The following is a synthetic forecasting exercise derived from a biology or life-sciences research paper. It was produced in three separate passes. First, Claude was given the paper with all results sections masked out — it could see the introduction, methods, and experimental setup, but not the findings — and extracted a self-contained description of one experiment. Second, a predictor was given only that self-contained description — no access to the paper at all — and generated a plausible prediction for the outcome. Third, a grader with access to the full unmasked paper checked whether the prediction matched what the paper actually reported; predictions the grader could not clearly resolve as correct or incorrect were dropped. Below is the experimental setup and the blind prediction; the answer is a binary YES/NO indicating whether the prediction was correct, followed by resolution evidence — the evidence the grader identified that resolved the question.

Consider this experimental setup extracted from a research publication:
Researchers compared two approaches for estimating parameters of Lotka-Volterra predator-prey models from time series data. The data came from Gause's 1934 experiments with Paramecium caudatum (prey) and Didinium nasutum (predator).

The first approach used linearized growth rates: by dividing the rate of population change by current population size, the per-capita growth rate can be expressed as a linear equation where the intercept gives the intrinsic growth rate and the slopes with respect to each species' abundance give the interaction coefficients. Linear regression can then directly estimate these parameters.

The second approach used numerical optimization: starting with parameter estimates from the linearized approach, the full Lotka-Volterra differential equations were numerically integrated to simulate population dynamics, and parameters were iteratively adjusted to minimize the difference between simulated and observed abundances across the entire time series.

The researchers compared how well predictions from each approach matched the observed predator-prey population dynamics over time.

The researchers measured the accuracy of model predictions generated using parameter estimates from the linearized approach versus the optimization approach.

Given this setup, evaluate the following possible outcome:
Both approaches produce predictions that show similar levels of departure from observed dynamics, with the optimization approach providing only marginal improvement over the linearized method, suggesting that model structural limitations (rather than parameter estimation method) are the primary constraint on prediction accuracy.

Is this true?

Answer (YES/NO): NO